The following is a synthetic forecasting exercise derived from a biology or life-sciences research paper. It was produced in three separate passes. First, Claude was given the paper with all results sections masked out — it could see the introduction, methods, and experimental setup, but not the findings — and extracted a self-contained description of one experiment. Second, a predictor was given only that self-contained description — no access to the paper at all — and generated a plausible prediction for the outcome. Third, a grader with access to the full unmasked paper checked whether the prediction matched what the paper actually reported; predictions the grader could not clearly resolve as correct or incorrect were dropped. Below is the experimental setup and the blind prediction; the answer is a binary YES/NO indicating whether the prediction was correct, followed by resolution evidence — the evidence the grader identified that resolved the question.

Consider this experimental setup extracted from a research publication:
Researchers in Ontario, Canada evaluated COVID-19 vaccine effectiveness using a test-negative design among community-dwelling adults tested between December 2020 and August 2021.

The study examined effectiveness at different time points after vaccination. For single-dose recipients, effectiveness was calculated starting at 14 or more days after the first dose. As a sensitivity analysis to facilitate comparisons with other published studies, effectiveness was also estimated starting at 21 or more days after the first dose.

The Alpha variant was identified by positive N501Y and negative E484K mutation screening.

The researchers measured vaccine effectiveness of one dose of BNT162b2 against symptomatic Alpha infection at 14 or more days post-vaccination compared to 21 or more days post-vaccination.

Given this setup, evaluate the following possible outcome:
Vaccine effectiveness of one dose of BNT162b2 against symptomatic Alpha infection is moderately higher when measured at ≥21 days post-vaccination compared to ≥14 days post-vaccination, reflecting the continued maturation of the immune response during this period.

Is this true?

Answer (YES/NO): NO